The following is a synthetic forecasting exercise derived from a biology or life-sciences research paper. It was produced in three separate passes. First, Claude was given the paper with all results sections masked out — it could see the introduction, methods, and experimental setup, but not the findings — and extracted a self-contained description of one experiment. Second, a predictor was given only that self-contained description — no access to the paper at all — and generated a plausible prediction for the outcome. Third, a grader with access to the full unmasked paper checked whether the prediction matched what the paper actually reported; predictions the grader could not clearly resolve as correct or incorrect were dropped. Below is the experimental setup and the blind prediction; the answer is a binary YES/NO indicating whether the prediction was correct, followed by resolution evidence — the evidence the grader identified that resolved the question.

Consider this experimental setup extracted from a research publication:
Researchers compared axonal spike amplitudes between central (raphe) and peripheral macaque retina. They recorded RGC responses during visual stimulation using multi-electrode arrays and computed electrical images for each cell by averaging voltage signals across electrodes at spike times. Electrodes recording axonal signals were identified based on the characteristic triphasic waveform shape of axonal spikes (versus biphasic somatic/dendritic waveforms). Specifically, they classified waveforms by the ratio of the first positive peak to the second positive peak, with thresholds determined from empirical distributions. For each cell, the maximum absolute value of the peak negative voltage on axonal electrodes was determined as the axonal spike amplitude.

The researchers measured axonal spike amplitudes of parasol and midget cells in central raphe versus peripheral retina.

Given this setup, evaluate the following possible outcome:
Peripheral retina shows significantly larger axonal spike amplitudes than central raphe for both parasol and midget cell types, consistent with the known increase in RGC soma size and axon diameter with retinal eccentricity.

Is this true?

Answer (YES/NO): NO